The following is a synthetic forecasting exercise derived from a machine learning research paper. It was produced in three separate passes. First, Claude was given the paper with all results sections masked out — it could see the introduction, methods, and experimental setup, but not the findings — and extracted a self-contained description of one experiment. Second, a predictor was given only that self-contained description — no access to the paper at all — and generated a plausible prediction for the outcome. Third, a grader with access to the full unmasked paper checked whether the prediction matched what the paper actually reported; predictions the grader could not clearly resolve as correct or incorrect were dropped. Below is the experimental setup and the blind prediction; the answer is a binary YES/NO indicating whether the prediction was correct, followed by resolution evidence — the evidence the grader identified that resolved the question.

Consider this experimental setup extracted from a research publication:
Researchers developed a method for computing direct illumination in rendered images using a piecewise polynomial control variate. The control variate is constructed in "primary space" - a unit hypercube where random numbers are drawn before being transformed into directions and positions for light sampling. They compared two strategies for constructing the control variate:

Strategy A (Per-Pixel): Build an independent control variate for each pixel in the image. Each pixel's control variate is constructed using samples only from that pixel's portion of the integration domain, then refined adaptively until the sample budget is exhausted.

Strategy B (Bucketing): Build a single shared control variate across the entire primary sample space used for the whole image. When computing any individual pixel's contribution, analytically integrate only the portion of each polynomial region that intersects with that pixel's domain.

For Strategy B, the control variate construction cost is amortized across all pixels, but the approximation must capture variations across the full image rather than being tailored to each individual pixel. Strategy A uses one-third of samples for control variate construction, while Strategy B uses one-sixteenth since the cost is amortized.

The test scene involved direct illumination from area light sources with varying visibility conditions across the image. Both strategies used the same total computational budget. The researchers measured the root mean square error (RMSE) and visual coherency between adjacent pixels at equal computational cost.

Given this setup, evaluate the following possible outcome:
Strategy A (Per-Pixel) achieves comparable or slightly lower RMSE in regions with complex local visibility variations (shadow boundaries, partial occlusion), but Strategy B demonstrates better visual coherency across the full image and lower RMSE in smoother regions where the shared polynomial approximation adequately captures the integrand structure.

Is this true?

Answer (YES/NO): NO